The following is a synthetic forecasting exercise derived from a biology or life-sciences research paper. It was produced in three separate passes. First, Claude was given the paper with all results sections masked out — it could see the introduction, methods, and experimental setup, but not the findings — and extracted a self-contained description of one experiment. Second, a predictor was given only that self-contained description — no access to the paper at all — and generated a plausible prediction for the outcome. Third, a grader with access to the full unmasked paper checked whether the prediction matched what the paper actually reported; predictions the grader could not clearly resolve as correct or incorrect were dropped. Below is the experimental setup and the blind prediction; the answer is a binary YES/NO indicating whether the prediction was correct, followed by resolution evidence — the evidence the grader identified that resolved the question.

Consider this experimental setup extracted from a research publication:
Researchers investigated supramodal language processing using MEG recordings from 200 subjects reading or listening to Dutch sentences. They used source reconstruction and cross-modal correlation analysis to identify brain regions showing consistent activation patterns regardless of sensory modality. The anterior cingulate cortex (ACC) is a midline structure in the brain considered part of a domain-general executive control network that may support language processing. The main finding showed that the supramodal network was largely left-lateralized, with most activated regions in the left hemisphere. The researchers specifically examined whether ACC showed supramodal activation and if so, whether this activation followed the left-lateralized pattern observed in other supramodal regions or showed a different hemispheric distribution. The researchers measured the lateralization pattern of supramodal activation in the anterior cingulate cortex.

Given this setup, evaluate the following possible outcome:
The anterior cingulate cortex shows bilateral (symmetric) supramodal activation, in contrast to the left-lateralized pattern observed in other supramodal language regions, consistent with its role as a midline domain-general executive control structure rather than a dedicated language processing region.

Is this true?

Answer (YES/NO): YES